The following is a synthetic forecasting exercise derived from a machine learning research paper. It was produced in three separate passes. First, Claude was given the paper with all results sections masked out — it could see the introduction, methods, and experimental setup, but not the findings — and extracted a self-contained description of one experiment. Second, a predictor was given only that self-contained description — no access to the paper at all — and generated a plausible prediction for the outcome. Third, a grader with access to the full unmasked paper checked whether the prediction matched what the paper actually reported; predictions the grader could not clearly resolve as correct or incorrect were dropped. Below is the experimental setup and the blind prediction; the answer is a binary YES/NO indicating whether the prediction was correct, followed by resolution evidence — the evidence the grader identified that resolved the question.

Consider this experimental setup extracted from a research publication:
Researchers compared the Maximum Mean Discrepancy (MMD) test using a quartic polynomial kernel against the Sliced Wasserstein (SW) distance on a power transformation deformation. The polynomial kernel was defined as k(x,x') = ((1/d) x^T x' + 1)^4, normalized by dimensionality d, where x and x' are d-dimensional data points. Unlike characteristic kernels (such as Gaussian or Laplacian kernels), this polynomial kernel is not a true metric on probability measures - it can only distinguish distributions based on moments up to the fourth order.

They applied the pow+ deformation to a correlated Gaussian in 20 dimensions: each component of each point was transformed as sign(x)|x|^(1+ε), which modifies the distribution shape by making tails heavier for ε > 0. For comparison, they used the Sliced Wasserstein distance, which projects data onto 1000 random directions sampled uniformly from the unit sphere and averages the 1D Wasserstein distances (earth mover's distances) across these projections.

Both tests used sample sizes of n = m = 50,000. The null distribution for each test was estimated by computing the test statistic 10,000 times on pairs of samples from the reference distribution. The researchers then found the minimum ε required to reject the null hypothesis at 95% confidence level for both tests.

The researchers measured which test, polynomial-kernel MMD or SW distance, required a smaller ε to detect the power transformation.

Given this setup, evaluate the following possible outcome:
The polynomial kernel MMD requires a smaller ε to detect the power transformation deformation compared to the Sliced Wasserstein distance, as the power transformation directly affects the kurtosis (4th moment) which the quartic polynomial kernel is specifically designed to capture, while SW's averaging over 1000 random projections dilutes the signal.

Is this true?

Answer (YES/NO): YES